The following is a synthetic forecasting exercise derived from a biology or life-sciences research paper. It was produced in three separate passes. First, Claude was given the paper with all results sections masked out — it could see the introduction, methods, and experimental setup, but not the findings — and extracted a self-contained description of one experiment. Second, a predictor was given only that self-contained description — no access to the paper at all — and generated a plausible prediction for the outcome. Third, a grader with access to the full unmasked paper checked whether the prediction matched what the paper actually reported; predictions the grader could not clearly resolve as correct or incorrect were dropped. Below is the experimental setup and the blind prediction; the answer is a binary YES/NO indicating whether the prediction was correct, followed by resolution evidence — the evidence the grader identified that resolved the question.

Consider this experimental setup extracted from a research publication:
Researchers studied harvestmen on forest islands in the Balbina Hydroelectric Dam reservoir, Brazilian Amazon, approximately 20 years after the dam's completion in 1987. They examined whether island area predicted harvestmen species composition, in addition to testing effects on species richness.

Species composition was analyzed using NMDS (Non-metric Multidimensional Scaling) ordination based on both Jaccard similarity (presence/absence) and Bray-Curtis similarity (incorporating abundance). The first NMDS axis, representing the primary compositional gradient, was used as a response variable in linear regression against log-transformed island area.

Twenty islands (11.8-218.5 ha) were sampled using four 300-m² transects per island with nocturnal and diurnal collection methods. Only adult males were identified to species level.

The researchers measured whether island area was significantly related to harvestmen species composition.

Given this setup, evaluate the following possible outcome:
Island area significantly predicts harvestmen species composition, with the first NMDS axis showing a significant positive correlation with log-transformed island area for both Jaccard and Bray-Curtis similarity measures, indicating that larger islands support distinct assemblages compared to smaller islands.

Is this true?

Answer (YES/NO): NO